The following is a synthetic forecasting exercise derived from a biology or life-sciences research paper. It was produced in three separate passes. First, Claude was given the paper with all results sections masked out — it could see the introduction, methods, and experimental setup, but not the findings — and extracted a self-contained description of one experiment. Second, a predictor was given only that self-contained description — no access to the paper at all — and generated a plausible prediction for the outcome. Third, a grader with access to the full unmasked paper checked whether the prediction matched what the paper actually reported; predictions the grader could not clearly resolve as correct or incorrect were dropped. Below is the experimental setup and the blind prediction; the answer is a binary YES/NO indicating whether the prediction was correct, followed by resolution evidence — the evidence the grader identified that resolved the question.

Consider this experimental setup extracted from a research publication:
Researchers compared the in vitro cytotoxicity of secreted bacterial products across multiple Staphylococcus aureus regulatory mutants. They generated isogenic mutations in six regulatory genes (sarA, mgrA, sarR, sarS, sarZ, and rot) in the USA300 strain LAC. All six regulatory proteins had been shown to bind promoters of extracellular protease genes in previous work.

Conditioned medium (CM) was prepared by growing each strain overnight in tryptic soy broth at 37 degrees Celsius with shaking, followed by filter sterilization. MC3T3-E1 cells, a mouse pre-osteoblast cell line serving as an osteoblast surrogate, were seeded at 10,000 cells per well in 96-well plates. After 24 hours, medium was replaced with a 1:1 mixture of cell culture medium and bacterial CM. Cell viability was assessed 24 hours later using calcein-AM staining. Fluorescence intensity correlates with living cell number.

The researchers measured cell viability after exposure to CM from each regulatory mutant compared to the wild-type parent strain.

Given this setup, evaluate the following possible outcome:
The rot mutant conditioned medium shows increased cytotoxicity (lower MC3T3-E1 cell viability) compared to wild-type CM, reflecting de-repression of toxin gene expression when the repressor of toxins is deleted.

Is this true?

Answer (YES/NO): NO